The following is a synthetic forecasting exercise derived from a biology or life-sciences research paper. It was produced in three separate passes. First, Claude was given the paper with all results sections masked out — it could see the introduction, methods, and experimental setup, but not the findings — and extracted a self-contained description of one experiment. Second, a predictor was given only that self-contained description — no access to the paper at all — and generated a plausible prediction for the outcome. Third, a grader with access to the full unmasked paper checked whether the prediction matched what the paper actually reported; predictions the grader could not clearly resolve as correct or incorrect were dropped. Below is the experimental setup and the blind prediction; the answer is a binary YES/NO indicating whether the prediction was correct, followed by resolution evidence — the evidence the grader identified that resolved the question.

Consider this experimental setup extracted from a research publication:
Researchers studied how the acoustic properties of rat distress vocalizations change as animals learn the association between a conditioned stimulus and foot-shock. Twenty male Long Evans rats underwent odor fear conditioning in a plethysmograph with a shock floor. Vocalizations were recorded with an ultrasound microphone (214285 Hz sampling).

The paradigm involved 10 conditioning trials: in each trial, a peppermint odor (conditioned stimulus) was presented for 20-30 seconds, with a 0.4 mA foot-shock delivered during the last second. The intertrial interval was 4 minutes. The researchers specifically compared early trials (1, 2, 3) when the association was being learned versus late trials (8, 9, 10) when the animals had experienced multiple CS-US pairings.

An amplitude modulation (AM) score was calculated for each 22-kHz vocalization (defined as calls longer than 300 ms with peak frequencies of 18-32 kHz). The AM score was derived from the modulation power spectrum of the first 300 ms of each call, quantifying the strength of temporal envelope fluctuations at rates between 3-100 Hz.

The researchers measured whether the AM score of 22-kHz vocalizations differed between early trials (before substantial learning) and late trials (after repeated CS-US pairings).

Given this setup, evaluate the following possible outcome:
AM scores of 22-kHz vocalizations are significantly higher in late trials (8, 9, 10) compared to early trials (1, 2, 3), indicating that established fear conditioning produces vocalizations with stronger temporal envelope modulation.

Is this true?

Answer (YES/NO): YES